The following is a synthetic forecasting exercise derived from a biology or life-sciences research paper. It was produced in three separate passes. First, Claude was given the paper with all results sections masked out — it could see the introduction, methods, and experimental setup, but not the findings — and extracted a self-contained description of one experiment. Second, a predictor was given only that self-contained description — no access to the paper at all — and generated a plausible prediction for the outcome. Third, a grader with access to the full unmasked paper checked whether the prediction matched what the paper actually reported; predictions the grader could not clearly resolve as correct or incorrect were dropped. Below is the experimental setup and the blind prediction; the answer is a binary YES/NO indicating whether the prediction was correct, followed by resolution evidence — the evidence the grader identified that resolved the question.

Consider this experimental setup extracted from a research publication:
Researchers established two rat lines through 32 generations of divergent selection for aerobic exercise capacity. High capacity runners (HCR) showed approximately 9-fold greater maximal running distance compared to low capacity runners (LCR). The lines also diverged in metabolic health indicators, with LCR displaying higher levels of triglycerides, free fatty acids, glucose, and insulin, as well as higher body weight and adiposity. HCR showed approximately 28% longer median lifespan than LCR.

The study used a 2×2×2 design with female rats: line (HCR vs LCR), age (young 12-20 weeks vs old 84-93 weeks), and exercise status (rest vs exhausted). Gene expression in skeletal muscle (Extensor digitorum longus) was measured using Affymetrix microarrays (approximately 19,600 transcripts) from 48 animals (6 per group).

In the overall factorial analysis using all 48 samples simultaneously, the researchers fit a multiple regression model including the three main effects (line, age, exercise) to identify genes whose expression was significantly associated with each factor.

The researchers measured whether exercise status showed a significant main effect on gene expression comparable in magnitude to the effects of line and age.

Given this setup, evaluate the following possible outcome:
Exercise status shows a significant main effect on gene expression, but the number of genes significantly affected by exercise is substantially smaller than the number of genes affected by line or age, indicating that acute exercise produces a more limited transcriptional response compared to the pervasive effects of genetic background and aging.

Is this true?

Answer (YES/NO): NO